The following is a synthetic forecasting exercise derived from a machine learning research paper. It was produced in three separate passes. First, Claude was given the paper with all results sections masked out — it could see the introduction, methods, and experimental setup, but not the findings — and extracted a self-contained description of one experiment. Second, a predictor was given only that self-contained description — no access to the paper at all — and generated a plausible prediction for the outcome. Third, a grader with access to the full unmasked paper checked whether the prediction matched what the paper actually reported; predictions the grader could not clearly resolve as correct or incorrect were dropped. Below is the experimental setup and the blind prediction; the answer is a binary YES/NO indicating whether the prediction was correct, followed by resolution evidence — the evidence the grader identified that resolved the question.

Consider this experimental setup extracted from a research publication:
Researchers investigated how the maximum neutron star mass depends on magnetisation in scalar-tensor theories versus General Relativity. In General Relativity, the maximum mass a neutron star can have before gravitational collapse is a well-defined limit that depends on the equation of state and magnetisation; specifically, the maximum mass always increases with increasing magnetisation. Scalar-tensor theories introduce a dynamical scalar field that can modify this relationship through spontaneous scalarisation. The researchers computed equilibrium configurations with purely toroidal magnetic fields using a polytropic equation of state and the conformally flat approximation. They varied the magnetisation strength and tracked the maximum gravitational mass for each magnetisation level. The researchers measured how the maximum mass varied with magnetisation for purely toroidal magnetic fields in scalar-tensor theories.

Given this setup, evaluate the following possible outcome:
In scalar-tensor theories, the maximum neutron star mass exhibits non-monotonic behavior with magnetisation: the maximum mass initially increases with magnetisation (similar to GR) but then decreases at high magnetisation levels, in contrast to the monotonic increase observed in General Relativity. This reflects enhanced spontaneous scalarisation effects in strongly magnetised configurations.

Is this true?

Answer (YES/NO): NO